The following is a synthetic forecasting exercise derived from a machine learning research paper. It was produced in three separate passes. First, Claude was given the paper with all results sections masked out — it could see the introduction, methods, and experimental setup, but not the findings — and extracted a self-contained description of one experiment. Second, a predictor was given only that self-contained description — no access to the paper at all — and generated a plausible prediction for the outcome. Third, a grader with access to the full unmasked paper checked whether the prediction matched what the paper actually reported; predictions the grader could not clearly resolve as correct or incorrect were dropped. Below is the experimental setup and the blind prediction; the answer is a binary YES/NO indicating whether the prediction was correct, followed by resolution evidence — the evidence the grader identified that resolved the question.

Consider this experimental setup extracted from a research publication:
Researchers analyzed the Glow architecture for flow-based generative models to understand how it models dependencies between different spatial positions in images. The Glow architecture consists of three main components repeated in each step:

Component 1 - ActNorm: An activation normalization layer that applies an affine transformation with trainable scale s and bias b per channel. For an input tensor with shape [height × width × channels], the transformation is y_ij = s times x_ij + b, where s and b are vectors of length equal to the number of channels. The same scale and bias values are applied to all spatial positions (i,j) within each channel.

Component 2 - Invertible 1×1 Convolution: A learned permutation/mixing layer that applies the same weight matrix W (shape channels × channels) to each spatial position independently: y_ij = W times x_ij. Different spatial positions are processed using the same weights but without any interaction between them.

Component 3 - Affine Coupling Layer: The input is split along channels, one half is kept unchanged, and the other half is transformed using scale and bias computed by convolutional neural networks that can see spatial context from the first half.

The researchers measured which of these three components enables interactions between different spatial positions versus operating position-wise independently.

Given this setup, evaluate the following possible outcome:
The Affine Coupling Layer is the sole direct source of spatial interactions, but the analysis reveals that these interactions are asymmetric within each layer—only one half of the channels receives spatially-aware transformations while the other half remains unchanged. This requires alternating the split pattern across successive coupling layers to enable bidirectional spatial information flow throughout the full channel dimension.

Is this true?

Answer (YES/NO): NO